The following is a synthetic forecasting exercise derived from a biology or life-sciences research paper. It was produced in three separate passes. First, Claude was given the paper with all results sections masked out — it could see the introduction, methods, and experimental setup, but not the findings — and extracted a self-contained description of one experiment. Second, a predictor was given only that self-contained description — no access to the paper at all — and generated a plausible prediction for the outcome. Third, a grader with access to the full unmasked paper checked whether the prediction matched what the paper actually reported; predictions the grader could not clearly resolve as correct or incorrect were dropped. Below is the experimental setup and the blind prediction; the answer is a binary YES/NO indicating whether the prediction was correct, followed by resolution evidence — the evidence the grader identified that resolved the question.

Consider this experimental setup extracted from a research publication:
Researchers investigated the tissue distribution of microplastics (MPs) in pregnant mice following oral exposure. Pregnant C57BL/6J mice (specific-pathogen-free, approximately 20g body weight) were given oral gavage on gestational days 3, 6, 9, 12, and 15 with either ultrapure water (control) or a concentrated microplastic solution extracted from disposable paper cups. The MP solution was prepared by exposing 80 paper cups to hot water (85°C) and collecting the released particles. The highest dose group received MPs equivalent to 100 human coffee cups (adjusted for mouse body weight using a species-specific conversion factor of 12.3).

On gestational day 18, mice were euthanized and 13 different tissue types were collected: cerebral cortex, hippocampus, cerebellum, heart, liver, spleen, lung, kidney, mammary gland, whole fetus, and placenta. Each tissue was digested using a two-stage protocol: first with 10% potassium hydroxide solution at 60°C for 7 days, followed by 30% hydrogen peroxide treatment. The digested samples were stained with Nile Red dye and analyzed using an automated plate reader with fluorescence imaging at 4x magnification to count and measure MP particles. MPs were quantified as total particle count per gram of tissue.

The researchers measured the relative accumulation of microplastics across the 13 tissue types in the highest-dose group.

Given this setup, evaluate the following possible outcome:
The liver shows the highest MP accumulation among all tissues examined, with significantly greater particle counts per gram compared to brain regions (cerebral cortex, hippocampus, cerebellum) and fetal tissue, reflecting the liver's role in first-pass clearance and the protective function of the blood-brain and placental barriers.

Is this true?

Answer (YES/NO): NO